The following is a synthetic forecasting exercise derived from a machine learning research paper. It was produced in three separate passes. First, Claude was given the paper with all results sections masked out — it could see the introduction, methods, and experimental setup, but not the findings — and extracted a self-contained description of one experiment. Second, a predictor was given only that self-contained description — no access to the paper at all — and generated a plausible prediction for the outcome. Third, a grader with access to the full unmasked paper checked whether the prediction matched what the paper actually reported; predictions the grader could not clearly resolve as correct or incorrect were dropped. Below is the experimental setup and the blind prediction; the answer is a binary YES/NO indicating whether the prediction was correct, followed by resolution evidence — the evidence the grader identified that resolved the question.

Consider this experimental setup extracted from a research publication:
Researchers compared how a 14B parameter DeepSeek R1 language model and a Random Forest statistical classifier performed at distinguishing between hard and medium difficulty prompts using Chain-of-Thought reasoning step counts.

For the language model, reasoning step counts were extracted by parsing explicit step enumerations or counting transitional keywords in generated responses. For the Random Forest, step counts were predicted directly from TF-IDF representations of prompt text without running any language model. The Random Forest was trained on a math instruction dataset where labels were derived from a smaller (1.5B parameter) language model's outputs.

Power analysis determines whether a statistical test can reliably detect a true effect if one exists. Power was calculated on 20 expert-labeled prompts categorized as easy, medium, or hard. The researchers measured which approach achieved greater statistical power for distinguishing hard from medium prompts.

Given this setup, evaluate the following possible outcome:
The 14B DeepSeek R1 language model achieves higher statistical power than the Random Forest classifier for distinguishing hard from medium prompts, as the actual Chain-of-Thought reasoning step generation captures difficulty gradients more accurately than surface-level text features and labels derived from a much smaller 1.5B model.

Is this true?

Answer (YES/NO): NO